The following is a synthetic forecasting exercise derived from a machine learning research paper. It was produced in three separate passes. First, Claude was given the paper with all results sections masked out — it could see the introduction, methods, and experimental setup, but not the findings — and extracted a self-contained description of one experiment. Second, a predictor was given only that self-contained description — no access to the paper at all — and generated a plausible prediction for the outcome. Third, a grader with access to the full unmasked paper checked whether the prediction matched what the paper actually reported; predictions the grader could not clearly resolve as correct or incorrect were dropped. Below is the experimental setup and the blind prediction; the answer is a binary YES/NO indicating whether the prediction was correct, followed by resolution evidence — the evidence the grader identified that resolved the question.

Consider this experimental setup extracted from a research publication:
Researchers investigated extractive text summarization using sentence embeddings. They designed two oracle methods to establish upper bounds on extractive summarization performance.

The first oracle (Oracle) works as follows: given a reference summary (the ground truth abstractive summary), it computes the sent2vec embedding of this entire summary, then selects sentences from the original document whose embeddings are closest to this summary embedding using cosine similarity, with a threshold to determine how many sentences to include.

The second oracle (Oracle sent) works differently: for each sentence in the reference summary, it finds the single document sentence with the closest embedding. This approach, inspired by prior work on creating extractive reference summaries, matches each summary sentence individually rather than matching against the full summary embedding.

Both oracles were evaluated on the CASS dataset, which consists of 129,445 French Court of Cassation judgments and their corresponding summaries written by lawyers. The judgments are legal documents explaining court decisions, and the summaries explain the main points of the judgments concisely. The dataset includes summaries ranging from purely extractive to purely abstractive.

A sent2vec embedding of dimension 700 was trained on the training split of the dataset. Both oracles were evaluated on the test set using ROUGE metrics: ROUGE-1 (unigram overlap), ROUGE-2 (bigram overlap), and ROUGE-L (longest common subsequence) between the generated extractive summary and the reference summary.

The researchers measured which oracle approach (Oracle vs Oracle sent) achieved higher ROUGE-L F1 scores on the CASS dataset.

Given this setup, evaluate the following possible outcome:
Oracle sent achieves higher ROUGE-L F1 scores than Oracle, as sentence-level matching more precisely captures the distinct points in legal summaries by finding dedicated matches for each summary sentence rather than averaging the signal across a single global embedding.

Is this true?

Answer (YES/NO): YES